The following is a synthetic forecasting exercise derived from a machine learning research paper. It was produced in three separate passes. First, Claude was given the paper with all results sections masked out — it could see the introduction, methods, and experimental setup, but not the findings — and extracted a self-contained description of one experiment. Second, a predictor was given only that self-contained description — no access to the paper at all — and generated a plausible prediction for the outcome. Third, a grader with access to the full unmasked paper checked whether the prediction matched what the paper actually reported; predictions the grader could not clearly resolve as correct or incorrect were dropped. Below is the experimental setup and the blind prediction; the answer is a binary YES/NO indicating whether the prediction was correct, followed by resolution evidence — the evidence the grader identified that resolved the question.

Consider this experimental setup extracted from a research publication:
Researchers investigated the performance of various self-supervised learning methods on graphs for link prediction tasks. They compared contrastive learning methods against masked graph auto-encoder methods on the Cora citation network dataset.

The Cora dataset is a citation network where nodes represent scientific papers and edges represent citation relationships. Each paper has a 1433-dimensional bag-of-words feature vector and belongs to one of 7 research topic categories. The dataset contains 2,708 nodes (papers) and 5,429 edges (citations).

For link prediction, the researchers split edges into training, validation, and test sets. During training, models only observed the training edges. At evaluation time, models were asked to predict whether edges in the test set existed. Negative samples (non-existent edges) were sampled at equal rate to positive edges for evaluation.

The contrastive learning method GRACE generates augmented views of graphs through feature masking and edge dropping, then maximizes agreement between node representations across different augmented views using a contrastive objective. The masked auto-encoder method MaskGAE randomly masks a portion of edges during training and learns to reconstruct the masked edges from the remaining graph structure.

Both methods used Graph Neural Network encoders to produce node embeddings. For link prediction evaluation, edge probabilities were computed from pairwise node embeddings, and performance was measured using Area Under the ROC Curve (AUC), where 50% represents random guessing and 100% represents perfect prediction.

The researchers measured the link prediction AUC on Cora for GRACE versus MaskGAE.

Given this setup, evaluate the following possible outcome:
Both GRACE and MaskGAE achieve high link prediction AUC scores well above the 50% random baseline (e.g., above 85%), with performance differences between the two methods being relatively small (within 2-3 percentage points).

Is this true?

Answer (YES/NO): NO